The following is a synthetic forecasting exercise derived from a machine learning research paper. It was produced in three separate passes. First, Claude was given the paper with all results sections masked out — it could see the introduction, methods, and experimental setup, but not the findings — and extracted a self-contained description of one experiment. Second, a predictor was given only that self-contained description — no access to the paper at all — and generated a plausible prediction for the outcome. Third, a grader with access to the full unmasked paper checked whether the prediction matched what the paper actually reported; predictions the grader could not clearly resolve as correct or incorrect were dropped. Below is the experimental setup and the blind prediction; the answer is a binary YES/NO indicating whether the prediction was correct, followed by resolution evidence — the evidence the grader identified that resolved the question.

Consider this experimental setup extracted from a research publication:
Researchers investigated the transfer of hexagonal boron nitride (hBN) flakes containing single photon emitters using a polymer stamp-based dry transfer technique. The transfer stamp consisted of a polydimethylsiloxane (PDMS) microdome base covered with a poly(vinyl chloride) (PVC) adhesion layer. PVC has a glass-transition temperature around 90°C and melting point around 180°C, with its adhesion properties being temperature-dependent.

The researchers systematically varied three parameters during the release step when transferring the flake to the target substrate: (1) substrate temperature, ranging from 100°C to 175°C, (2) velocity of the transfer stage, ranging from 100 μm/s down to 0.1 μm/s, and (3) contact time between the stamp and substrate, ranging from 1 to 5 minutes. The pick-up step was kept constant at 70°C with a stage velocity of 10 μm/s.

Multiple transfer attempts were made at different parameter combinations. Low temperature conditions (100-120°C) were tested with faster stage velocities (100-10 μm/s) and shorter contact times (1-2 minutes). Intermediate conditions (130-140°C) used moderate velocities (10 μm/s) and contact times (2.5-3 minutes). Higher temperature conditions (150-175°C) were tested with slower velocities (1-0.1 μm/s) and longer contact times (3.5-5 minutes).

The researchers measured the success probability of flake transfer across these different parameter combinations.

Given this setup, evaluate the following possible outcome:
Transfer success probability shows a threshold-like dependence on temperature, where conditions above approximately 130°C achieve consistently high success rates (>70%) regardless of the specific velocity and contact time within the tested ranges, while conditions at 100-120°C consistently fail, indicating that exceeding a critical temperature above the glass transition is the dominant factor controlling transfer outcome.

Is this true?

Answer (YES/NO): NO